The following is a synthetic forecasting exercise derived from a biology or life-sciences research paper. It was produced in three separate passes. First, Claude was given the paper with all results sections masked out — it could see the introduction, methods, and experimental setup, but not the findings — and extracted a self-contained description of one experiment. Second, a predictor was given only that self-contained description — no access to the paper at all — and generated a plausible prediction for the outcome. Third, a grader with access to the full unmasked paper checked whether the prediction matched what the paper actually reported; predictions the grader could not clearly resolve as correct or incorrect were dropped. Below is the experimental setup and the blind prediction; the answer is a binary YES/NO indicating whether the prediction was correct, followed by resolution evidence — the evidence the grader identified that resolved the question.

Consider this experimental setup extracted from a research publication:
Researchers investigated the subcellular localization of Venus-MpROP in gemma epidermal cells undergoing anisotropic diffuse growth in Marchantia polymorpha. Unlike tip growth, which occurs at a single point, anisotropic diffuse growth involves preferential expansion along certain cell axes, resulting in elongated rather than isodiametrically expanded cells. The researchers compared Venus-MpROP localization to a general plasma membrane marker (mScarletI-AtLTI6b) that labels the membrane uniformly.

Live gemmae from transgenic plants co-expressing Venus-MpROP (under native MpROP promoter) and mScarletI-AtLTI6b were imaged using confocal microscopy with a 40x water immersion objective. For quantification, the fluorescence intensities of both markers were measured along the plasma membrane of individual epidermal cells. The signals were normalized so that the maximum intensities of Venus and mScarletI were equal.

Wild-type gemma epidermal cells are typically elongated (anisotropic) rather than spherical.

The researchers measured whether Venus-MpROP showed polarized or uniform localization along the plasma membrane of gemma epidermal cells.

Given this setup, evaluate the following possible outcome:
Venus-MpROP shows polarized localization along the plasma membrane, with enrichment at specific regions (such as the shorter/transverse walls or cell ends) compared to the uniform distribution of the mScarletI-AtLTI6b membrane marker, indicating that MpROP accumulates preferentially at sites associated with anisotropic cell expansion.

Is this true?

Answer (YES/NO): YES